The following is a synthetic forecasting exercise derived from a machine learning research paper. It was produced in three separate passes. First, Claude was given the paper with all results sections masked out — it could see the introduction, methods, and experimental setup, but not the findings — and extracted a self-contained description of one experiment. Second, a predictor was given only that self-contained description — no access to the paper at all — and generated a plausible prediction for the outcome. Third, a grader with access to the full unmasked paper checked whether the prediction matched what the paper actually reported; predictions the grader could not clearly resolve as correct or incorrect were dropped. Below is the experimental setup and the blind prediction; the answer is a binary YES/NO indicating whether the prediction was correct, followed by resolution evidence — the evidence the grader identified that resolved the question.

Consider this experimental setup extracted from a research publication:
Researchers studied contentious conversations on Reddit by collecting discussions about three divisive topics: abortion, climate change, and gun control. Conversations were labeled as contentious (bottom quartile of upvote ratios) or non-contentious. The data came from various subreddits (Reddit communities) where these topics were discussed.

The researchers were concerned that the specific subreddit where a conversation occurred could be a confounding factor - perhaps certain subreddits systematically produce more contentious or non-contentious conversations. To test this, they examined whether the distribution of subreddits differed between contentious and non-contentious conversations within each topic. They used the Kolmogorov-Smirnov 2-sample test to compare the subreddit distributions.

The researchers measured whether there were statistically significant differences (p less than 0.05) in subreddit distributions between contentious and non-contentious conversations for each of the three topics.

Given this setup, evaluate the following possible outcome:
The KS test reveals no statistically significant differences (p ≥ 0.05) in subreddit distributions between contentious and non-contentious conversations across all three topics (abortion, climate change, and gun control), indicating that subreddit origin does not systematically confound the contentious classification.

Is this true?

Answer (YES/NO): YES